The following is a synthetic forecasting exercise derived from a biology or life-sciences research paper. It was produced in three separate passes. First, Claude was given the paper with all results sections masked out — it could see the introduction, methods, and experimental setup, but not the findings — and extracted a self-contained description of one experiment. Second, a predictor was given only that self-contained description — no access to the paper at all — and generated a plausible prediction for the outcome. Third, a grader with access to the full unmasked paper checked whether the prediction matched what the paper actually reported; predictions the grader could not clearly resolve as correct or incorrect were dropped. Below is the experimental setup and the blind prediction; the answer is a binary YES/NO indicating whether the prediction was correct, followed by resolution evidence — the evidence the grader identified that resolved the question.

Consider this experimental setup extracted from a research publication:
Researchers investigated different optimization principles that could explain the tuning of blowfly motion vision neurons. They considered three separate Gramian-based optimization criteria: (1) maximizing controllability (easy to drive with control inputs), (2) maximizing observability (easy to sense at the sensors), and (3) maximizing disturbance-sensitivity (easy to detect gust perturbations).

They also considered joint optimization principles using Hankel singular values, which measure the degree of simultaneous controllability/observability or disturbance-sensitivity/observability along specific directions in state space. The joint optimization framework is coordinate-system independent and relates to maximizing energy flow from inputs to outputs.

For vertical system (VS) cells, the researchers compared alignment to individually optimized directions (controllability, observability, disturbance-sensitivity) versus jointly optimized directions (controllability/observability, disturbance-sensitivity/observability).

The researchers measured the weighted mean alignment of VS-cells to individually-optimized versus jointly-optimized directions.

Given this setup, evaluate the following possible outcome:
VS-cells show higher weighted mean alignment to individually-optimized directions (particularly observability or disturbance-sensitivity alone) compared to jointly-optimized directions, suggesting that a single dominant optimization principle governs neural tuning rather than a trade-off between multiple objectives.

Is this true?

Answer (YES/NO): NO